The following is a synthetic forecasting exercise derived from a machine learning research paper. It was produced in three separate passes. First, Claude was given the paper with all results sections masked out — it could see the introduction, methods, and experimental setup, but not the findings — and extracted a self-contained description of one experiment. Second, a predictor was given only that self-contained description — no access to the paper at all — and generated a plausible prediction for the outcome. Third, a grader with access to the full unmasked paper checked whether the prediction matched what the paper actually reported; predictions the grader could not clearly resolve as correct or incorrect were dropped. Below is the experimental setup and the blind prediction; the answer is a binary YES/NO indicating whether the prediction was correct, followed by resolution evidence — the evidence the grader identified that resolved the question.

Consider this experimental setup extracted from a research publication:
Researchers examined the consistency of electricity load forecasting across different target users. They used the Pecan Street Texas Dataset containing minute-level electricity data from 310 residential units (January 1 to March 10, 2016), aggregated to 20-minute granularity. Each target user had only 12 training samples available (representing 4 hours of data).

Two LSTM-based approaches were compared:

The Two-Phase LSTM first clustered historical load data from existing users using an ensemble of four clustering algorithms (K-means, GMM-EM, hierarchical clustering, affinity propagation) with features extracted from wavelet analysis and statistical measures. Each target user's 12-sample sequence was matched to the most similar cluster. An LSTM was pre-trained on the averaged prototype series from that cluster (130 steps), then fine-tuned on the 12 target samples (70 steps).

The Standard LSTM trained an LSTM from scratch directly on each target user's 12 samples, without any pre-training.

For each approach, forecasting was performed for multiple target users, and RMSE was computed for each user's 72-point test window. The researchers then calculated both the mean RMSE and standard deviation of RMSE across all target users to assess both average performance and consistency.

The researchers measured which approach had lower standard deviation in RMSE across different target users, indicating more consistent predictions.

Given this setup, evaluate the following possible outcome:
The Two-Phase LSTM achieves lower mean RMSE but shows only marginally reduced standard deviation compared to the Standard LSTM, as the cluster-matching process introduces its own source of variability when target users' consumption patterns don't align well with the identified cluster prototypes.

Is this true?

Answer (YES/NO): NO